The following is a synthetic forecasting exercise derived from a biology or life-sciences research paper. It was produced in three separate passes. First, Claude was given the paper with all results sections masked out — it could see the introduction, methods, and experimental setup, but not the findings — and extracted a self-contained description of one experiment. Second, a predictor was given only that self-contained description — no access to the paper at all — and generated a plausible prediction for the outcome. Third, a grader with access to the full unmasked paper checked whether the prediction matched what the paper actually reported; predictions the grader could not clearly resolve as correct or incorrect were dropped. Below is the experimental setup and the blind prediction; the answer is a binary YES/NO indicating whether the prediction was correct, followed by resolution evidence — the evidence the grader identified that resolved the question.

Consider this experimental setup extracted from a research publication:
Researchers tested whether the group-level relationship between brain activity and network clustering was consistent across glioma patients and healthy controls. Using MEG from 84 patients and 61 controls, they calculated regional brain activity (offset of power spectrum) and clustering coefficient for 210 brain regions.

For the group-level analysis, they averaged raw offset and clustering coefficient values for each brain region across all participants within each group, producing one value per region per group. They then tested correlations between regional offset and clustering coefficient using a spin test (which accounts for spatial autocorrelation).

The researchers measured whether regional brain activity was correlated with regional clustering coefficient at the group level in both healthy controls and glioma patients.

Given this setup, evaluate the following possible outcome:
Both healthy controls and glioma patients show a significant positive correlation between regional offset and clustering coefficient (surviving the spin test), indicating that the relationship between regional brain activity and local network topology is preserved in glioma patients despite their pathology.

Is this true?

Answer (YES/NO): YES